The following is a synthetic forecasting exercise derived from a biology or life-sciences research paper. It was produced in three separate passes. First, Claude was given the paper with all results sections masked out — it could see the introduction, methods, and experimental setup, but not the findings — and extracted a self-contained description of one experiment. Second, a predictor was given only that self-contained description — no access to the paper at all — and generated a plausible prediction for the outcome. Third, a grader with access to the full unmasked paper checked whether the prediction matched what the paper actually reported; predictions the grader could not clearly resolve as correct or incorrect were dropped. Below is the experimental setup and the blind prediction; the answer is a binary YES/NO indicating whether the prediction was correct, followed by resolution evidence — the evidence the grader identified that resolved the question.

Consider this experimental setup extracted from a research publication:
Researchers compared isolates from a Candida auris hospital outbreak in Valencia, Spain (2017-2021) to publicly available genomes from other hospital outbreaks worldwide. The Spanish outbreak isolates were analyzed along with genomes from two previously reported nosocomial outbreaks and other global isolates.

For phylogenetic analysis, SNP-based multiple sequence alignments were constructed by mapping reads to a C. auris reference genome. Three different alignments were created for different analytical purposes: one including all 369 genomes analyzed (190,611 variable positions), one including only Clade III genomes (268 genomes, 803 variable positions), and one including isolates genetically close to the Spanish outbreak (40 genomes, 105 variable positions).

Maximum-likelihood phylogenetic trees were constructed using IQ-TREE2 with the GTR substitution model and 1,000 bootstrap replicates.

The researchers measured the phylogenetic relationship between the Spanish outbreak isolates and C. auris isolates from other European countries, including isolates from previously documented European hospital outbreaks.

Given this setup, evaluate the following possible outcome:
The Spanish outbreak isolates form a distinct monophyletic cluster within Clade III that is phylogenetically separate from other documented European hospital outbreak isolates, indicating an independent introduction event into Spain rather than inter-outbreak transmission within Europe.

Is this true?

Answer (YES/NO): YES